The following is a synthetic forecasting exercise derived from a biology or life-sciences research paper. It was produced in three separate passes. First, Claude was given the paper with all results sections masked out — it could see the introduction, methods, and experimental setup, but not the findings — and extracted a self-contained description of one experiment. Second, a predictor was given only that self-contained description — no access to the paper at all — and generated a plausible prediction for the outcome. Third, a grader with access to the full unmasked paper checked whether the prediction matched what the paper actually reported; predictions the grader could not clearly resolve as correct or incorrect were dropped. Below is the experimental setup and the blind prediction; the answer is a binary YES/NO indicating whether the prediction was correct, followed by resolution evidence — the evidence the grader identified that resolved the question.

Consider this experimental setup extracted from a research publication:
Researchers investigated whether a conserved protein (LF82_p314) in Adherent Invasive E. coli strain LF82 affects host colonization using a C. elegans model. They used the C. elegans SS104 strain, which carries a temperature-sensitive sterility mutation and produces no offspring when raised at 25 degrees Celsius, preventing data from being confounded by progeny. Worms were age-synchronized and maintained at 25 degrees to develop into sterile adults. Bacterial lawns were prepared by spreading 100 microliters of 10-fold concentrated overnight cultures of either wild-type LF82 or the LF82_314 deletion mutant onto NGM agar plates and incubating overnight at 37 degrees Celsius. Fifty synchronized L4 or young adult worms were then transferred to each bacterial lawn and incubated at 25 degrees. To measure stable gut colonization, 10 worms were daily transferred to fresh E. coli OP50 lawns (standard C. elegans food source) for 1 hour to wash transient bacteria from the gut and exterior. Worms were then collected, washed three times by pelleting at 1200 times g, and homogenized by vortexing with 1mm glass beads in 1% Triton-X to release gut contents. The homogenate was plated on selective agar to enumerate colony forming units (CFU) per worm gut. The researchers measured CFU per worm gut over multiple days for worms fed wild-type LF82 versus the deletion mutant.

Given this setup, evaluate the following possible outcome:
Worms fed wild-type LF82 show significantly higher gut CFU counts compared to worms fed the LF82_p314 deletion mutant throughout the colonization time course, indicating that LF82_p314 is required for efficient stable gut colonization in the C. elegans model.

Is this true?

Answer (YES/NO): NO